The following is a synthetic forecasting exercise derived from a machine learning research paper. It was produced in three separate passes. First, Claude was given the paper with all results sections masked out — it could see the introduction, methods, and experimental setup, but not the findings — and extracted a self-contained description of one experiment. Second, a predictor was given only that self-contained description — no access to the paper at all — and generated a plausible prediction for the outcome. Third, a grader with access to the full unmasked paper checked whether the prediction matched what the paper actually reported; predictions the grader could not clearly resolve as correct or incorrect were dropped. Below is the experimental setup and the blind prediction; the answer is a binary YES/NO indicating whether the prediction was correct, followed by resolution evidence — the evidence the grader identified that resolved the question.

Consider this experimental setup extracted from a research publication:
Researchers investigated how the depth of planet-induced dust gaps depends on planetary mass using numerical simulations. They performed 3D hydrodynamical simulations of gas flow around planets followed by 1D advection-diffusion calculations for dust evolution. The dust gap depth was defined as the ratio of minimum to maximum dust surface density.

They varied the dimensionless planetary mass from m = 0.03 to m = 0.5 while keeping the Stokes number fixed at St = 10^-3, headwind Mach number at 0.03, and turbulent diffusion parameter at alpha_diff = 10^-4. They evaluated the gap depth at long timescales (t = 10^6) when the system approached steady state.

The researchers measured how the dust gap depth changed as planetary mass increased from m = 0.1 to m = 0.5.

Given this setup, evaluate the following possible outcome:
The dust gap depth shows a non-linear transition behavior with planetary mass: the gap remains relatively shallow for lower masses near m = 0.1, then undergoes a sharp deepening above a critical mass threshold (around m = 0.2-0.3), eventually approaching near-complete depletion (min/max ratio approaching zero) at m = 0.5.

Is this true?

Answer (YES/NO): NO